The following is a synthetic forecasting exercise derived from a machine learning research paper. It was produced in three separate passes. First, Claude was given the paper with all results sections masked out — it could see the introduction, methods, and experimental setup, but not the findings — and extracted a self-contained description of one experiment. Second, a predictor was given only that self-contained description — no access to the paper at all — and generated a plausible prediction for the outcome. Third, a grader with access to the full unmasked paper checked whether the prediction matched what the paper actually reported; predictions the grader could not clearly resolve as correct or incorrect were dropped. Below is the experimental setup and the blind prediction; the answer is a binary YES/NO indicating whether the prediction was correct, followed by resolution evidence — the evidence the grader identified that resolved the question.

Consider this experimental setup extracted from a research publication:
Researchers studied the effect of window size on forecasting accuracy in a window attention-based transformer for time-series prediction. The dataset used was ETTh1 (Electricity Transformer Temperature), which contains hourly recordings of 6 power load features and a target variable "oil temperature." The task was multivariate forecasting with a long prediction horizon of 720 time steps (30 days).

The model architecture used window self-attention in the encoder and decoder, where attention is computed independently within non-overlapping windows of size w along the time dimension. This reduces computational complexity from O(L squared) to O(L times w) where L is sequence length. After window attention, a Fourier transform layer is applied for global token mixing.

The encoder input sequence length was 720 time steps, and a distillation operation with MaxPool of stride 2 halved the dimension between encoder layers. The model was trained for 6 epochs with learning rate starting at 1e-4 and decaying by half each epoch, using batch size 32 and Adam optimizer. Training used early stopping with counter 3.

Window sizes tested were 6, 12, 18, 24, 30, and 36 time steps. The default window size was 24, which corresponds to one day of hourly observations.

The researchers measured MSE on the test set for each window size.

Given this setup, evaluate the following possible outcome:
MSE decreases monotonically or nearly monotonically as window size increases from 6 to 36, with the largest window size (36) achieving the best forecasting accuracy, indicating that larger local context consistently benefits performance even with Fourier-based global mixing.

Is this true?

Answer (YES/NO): NO